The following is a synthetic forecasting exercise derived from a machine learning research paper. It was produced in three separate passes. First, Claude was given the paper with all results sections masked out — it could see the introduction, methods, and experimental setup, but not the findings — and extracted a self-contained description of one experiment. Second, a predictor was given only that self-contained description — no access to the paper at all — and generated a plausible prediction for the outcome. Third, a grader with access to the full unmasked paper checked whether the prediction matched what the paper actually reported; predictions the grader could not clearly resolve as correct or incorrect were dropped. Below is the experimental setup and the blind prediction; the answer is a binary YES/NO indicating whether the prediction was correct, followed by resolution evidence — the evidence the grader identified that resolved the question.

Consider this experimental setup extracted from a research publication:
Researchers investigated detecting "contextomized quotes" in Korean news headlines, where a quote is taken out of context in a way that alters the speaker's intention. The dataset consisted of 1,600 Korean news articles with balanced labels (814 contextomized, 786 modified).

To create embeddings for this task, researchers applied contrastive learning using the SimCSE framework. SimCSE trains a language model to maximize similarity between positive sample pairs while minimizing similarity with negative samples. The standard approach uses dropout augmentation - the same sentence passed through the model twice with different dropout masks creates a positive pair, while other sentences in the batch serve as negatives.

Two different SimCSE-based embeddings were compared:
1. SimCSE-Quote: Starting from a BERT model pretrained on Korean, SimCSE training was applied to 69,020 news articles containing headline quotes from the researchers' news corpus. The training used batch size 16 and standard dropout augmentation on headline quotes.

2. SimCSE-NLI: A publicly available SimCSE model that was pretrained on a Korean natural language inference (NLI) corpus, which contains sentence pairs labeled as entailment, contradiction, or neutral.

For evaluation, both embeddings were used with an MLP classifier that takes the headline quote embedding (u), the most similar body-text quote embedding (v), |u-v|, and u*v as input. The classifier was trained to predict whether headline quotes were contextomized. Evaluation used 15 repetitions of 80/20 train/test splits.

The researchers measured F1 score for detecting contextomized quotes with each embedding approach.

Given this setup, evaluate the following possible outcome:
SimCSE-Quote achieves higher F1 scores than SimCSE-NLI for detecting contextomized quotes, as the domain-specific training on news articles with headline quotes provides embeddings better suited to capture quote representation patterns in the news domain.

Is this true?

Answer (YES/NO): YES